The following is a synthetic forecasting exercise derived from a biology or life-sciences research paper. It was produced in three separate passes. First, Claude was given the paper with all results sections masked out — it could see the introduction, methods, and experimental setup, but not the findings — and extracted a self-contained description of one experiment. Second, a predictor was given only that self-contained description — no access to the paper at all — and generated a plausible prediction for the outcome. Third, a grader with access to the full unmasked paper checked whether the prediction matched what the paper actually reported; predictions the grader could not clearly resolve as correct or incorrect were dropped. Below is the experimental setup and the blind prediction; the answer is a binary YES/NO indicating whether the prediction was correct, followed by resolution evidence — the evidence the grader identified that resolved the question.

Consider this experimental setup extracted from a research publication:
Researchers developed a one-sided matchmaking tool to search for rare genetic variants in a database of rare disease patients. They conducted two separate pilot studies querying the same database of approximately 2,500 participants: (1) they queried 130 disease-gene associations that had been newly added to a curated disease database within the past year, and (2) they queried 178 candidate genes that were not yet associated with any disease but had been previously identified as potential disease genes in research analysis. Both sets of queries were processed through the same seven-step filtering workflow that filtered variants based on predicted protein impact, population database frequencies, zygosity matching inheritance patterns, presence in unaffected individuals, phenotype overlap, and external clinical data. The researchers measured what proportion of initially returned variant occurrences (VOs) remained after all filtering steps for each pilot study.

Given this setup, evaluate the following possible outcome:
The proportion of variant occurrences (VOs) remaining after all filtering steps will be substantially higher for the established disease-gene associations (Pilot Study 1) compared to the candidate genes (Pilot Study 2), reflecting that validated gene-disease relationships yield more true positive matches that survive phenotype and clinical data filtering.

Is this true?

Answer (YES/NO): YES